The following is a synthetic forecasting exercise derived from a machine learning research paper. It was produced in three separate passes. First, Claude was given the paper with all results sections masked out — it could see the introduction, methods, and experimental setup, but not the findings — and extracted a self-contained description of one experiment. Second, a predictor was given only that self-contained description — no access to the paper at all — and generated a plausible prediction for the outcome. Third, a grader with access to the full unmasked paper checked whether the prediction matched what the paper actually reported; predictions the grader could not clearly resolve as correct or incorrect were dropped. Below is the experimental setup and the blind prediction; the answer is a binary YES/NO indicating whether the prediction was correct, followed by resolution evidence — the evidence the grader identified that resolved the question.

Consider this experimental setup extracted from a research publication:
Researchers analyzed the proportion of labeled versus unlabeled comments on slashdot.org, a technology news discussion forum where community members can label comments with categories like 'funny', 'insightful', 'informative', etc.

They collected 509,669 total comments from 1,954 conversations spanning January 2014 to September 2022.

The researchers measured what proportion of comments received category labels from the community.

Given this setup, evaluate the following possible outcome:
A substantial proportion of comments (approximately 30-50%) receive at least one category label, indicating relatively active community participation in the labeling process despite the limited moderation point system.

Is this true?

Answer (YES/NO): NO